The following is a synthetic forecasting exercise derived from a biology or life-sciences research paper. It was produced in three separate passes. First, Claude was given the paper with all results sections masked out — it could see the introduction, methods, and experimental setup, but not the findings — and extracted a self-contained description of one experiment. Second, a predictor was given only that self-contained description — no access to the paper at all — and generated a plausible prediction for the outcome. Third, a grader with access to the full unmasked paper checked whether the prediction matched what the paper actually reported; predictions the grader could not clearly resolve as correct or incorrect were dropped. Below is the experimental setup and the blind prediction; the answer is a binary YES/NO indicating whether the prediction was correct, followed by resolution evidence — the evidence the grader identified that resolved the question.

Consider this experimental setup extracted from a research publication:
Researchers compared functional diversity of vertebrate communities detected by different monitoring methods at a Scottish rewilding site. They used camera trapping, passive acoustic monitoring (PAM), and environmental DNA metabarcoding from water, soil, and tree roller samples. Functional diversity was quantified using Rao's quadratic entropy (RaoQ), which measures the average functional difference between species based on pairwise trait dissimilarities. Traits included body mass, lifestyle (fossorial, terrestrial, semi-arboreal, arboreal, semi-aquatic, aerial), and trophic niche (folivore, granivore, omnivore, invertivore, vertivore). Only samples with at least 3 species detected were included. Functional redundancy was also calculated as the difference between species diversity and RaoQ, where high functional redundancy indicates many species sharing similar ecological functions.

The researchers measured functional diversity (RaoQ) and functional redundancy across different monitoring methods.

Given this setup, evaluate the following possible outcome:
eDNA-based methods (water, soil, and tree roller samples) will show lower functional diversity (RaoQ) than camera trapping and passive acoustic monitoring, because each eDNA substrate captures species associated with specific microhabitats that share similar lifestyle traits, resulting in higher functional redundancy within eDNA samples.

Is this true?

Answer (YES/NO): NO